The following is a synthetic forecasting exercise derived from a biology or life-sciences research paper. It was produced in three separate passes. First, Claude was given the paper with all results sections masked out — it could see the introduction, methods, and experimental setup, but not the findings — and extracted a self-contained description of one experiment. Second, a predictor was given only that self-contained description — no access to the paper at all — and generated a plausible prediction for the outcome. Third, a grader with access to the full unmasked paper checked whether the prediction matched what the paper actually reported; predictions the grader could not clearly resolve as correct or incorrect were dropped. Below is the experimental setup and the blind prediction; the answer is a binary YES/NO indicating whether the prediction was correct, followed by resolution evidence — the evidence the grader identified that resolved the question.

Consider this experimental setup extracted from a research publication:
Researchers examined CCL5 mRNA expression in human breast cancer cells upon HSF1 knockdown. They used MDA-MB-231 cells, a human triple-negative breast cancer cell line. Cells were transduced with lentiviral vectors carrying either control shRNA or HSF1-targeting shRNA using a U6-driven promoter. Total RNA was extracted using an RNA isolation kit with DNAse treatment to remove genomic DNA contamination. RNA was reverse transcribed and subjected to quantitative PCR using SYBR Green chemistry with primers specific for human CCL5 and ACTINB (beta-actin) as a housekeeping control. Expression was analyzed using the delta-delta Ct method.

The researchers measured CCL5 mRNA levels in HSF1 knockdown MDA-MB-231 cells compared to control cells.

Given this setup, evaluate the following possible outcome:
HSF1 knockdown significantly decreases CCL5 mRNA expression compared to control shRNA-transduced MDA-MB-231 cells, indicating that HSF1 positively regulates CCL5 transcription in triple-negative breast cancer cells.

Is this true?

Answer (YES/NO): NO